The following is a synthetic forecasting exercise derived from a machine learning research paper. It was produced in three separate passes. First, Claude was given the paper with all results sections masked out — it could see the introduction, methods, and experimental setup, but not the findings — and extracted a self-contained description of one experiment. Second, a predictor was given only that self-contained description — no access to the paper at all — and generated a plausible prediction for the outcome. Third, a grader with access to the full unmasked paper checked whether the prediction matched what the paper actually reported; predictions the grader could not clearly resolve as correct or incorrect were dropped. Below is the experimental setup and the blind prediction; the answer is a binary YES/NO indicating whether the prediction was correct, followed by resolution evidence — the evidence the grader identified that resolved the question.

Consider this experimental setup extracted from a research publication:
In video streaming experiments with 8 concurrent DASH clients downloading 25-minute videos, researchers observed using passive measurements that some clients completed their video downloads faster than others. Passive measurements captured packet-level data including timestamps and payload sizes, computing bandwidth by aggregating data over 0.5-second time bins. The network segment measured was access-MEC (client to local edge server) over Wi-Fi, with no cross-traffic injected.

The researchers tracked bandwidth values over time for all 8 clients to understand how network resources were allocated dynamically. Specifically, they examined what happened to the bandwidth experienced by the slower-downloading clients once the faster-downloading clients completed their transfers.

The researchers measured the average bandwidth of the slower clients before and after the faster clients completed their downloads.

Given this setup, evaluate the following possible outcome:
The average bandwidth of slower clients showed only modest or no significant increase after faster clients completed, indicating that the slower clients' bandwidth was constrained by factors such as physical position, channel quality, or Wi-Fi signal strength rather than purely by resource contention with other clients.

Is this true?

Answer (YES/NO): NO